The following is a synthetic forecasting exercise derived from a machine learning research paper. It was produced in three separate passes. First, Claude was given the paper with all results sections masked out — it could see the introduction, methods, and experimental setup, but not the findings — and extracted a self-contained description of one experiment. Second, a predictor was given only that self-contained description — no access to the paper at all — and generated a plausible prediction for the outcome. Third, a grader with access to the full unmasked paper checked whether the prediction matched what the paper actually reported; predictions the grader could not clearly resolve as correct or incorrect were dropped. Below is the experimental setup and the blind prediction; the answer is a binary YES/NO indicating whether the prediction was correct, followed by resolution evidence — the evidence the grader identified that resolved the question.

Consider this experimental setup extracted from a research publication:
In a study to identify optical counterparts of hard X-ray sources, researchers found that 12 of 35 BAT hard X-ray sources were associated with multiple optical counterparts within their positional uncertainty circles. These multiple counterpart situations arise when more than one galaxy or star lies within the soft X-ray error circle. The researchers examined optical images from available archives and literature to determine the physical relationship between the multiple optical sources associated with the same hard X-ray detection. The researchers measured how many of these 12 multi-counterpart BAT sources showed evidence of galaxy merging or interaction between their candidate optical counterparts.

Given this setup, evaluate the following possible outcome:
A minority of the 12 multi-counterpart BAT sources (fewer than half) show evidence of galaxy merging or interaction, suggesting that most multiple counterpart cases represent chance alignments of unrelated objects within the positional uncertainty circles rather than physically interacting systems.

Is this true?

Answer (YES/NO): YES